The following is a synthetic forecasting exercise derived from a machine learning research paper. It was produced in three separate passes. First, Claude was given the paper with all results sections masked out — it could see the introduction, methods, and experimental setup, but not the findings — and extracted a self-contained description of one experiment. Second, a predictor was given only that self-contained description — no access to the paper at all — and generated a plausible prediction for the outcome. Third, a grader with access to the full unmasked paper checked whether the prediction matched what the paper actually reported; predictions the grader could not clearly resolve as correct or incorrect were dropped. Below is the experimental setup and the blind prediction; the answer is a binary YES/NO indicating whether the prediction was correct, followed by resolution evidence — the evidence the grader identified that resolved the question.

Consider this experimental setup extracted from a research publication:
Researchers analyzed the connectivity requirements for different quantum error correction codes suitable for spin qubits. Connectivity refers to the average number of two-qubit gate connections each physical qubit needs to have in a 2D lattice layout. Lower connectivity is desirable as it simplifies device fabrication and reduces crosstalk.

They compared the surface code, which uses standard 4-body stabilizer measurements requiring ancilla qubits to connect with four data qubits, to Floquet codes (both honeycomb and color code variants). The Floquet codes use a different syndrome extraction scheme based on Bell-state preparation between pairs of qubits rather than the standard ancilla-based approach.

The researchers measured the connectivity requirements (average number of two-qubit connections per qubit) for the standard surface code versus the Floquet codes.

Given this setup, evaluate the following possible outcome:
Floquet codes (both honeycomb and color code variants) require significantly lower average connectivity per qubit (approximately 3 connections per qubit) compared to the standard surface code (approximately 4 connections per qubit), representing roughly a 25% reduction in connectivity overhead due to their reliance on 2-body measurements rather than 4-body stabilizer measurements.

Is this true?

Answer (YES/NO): NO